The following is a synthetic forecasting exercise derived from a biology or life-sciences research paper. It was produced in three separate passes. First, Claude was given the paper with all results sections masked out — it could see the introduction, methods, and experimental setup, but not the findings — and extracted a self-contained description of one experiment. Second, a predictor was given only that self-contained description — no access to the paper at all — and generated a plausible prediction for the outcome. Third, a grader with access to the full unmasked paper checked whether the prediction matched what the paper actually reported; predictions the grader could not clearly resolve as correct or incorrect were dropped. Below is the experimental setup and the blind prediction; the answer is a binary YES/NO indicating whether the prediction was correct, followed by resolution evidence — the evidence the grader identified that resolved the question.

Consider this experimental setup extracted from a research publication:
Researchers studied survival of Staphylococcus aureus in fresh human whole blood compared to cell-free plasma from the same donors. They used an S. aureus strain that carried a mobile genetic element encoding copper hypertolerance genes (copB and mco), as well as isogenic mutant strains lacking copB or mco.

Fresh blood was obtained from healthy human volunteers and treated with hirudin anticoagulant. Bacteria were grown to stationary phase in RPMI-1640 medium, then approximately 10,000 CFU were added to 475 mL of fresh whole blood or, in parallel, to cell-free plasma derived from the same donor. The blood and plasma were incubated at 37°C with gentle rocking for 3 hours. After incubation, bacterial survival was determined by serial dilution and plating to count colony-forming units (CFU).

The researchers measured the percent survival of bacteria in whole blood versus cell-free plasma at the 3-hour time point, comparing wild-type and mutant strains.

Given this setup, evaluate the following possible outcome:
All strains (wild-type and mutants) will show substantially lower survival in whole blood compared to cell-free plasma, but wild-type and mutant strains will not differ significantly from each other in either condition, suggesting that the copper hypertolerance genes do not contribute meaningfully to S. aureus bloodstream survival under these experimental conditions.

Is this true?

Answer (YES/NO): NO